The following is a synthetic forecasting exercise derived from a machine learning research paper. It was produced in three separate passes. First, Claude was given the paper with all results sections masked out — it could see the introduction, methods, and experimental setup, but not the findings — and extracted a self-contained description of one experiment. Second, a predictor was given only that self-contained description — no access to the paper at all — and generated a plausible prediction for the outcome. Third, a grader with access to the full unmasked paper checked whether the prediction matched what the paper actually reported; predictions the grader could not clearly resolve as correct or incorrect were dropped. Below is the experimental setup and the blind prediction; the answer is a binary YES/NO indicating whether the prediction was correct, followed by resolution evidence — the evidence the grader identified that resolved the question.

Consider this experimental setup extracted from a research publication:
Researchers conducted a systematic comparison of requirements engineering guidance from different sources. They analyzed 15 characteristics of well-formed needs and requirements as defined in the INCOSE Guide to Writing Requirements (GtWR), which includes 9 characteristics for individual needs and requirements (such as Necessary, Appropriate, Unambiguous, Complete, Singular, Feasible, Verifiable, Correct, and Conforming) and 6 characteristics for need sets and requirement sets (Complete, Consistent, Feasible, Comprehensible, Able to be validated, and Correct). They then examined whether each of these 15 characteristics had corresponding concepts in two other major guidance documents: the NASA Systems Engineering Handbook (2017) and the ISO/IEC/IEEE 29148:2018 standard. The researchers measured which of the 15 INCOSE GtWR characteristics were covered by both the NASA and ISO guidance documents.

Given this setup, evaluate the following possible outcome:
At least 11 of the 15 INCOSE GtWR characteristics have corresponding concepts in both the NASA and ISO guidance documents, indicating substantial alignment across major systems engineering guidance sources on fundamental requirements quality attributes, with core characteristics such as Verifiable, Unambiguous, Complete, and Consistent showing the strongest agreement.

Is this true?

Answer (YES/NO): YES